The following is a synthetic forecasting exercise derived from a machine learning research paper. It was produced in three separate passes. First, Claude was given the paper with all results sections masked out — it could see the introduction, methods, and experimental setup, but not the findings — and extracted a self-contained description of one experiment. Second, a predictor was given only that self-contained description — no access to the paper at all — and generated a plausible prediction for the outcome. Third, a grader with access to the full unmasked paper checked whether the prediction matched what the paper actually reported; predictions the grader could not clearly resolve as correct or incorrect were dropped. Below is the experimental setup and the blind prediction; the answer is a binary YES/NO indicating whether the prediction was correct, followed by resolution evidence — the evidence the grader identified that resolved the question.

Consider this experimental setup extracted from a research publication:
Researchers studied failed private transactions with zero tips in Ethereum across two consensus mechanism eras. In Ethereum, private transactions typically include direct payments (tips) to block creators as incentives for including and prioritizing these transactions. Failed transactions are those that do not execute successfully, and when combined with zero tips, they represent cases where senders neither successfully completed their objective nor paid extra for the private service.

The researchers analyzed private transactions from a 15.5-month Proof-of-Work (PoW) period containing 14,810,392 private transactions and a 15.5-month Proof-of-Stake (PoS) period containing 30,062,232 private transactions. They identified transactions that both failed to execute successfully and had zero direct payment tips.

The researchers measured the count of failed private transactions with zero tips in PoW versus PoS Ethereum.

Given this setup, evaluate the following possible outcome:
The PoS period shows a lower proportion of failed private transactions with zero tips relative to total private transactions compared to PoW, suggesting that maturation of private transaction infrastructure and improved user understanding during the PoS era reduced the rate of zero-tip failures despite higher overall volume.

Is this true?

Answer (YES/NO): NO